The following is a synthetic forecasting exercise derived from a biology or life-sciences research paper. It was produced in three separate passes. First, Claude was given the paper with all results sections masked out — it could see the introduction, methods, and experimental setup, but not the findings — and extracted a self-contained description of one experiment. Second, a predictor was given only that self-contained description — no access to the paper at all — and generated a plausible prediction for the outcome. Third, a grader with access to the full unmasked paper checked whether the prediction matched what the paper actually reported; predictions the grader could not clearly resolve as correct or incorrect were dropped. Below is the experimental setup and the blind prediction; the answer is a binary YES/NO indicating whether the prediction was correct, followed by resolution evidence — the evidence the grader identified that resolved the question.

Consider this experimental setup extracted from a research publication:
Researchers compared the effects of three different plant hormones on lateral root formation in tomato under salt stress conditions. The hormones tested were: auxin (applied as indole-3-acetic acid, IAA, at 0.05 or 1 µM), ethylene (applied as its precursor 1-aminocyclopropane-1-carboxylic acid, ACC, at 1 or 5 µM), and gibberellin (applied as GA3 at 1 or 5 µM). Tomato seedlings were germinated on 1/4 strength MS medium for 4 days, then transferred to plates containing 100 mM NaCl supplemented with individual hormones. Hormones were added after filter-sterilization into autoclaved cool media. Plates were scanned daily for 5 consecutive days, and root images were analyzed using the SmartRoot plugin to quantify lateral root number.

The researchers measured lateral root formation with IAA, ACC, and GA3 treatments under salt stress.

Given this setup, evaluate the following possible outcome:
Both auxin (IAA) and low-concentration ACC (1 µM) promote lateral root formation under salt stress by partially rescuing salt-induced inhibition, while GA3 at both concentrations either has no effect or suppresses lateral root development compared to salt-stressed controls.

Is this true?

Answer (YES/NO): NO